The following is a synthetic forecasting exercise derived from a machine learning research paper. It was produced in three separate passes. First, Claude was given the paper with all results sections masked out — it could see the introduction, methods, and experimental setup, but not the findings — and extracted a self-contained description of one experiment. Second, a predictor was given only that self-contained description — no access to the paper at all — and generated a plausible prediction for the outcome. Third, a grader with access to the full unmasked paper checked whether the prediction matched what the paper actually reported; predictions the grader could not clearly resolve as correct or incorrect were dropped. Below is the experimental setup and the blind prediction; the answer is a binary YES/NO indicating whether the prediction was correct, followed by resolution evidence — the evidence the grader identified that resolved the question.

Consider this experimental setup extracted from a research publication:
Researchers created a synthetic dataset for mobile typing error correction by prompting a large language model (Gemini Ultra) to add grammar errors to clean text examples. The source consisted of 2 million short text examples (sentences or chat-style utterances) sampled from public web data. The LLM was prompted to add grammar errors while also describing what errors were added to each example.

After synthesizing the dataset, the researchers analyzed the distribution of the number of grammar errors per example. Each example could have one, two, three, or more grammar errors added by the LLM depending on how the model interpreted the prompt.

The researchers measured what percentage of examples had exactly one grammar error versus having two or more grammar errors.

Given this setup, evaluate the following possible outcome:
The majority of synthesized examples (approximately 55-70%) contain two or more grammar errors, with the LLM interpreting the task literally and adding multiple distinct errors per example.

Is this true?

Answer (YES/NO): NO